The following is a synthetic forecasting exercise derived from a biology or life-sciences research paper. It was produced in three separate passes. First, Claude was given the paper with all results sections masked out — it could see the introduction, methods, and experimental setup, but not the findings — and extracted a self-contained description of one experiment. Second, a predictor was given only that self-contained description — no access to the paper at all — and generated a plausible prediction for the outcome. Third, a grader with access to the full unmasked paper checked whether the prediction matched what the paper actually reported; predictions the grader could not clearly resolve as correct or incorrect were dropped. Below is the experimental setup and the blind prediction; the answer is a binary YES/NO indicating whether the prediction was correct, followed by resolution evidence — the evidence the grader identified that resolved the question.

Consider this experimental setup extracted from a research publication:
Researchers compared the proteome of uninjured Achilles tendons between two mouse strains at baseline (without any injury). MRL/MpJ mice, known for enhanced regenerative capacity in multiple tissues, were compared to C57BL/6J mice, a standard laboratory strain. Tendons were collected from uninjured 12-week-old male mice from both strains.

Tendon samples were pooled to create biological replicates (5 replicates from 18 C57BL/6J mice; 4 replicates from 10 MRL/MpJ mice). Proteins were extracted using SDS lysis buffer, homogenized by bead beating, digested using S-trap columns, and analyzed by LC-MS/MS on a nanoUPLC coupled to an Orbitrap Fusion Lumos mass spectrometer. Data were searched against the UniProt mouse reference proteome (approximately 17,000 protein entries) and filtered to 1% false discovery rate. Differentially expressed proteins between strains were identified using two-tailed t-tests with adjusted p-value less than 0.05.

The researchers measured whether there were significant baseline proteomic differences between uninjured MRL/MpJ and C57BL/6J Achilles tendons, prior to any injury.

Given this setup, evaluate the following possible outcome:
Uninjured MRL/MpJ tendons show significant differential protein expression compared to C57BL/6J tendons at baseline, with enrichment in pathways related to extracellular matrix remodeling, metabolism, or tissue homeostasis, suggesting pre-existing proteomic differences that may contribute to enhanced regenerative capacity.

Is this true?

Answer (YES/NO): NO